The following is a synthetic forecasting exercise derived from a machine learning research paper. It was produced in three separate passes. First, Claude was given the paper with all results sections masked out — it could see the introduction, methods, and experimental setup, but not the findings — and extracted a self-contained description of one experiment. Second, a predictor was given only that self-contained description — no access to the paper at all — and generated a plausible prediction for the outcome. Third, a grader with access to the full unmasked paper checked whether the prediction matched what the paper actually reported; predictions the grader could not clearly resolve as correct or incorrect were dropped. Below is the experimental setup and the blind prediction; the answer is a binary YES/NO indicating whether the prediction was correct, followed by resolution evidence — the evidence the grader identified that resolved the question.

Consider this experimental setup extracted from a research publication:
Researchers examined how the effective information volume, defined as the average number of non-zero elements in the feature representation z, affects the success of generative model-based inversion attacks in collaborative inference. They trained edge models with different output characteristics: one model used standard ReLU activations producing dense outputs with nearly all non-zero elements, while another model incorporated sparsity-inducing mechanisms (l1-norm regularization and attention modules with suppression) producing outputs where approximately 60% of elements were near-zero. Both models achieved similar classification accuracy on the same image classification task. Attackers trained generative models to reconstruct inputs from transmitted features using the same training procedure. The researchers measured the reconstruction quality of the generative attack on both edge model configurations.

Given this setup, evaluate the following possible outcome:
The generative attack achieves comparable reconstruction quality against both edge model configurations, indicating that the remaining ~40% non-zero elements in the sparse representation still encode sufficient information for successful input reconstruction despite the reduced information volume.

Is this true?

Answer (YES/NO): NO